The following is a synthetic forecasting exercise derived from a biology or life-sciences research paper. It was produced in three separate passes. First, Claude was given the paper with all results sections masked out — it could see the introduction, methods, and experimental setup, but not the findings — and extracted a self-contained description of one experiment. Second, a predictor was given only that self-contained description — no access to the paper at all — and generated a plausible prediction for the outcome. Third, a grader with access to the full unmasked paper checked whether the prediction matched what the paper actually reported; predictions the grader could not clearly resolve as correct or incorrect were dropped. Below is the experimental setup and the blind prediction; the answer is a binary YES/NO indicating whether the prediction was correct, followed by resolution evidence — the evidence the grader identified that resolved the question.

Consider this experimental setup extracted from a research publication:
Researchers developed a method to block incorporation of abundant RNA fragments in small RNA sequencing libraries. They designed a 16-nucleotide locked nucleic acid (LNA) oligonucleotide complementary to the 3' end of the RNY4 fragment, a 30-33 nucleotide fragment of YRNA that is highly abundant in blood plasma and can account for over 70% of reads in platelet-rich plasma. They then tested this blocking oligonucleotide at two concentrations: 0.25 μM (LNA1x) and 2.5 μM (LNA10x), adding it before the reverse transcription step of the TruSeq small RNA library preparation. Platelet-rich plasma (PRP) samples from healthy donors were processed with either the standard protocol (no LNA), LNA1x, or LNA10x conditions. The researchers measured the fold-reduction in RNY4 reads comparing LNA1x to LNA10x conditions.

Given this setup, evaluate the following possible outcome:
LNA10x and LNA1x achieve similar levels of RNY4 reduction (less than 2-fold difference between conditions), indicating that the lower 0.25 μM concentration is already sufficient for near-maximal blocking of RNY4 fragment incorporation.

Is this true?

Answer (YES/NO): YES